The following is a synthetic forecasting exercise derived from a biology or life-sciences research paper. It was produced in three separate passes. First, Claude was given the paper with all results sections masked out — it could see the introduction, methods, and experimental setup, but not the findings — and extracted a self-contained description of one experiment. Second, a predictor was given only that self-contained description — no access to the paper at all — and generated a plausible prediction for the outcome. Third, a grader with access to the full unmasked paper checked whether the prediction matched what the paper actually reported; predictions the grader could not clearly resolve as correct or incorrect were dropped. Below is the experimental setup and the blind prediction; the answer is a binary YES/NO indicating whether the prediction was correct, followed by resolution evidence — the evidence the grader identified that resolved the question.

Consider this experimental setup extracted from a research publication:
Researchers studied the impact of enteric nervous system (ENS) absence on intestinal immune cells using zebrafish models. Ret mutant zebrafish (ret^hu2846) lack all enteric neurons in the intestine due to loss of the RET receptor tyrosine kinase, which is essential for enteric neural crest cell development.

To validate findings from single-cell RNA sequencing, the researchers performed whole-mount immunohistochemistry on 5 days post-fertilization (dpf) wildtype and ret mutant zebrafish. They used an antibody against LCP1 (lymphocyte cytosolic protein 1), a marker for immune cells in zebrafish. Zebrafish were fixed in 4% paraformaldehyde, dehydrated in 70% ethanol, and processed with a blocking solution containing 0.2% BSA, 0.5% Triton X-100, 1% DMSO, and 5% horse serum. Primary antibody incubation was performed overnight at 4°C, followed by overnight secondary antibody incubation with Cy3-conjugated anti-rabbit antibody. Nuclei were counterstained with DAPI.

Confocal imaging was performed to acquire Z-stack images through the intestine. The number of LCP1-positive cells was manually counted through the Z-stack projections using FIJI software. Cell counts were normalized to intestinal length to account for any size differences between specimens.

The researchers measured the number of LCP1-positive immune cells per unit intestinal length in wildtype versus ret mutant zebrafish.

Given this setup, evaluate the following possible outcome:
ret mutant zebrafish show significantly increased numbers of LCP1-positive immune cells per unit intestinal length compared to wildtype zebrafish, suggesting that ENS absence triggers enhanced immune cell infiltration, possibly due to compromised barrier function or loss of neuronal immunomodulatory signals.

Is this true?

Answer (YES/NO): YES